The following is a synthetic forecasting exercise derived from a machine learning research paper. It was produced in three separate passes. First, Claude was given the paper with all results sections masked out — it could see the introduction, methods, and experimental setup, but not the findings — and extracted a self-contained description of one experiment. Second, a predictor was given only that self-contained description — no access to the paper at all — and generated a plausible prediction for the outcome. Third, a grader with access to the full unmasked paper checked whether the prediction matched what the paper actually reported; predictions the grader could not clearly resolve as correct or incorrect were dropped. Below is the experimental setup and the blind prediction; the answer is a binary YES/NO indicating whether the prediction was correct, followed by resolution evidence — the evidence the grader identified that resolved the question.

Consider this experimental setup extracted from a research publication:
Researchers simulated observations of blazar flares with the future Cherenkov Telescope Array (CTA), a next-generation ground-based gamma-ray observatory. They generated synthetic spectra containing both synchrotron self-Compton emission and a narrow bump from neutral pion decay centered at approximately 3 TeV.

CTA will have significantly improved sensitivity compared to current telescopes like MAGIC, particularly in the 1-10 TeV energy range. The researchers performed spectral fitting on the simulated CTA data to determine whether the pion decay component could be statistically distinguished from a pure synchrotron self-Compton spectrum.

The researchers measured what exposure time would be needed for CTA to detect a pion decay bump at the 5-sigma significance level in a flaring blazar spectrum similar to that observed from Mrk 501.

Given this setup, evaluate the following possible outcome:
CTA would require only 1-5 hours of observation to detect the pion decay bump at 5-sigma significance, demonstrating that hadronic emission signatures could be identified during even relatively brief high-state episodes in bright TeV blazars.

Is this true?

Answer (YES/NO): NO